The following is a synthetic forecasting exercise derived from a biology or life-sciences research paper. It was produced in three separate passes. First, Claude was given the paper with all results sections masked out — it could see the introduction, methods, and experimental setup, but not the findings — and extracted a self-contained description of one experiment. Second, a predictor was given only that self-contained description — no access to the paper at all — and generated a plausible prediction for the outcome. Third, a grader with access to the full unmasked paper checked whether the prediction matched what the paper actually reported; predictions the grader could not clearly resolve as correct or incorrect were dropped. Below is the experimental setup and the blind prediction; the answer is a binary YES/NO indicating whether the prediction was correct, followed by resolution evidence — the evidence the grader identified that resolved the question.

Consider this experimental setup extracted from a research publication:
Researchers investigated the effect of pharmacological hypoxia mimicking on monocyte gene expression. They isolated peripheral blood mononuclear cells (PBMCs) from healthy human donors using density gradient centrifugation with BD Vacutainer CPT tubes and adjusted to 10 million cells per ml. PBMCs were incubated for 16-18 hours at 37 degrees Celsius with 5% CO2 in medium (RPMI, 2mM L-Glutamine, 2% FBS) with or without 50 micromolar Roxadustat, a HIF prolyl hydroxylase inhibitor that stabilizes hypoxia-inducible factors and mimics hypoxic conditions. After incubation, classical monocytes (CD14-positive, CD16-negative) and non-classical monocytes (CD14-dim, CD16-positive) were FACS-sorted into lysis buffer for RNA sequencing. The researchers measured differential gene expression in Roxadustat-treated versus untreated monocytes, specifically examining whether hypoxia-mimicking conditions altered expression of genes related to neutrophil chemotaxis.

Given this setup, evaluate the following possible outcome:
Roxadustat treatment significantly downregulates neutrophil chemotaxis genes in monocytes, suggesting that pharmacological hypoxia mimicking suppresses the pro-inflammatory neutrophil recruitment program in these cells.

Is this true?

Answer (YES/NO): NO